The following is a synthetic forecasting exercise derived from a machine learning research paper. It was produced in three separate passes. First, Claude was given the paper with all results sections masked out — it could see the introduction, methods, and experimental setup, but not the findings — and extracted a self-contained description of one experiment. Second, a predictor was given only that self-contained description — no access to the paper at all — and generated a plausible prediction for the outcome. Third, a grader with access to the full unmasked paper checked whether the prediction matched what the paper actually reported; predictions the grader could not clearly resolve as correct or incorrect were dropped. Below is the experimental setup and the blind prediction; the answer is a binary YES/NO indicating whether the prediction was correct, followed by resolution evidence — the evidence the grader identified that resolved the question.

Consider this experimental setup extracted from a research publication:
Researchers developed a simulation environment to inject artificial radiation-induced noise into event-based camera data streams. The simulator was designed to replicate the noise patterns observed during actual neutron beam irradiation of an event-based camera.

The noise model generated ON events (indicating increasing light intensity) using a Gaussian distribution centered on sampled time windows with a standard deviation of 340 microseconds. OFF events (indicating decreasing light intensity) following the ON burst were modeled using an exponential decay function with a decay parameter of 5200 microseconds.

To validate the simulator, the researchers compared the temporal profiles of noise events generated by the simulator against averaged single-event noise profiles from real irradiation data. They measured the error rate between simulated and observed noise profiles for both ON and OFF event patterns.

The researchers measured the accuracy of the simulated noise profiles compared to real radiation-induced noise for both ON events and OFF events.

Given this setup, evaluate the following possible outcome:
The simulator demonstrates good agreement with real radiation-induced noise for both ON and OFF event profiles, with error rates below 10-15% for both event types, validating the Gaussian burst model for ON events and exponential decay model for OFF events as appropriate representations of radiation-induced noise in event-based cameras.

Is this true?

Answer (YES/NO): YES